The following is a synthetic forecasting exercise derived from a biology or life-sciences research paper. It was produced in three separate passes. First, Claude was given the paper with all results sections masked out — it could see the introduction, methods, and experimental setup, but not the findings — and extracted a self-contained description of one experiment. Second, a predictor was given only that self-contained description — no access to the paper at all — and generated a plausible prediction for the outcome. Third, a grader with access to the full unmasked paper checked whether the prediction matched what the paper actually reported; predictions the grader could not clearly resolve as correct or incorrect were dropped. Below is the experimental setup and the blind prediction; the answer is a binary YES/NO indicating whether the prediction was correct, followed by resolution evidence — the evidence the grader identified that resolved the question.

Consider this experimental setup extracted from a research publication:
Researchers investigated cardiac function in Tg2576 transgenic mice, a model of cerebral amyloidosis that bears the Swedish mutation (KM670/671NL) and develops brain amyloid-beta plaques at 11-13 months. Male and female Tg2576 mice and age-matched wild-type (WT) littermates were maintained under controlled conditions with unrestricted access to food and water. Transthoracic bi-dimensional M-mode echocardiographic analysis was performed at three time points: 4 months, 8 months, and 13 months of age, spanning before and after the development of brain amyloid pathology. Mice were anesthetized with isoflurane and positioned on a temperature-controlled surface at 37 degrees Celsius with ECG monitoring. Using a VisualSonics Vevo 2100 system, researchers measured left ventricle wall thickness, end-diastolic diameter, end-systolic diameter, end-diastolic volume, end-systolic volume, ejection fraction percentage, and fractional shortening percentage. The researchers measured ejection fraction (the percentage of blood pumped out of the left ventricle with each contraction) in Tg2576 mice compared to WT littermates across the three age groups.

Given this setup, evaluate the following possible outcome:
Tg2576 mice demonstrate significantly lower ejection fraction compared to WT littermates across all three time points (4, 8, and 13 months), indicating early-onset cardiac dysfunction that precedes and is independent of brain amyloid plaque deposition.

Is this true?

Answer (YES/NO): NO